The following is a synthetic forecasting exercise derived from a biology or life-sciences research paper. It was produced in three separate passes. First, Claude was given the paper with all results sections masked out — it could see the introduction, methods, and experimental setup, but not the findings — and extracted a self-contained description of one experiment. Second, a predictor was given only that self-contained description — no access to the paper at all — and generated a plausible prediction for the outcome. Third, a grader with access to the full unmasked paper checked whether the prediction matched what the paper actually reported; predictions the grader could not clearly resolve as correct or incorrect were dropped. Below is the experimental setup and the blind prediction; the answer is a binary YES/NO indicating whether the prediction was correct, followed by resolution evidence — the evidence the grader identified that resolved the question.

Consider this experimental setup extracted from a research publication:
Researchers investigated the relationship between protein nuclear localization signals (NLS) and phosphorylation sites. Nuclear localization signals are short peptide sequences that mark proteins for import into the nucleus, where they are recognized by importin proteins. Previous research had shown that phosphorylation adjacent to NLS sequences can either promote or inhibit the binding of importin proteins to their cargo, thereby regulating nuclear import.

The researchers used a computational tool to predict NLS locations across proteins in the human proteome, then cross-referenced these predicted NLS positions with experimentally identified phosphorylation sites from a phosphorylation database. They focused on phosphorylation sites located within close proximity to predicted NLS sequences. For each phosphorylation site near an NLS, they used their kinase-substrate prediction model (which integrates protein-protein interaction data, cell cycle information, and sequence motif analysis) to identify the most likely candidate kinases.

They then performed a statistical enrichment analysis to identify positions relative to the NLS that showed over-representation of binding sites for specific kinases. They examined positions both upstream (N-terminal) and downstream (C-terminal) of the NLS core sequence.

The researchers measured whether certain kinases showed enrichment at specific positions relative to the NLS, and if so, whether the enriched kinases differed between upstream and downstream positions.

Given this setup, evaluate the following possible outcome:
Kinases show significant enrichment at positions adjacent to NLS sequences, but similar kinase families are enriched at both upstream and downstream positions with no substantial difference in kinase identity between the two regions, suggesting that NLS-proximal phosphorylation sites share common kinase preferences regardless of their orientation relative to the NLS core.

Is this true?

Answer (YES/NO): NO